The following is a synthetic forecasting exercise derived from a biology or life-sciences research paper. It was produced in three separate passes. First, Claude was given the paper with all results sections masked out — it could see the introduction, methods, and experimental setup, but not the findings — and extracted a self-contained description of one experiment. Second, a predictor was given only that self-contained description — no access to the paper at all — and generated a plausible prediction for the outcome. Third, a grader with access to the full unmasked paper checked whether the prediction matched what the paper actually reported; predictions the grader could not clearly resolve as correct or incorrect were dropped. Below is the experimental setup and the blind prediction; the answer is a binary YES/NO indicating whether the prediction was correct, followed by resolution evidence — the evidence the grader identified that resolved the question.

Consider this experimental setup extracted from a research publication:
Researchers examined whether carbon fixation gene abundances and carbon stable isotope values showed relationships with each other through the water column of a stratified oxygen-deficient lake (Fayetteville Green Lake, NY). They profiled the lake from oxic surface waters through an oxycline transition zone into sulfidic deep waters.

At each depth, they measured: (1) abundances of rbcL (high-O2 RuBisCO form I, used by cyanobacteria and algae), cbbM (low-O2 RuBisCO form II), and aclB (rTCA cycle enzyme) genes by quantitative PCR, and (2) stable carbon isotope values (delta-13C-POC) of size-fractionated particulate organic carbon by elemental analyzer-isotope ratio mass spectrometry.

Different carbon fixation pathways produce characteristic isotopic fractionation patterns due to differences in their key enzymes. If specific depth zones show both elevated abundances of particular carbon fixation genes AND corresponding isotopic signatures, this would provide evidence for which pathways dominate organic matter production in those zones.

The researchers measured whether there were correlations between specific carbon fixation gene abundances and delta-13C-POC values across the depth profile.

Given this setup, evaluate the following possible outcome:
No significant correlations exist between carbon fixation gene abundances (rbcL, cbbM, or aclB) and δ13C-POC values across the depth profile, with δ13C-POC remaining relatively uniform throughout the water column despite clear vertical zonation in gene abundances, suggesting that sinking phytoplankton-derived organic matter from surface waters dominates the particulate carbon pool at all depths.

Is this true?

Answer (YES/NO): NO